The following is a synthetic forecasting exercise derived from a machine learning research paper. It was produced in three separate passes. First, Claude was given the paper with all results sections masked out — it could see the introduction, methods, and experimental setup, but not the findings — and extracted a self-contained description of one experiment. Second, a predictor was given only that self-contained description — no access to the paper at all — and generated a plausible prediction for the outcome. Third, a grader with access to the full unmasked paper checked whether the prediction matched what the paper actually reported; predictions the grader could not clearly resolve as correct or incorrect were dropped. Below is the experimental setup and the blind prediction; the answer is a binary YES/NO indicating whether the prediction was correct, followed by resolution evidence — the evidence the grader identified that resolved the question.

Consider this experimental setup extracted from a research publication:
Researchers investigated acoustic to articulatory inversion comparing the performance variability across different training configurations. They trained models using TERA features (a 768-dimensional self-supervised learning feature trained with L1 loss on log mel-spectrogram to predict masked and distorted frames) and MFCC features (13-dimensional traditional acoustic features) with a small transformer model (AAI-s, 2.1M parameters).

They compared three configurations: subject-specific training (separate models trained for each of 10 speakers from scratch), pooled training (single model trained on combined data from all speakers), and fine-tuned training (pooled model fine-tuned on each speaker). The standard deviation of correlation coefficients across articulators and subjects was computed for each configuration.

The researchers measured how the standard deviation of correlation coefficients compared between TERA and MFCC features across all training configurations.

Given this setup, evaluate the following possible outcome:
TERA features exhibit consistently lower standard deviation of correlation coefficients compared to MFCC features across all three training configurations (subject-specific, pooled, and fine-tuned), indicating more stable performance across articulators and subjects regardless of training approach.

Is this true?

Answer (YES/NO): YES